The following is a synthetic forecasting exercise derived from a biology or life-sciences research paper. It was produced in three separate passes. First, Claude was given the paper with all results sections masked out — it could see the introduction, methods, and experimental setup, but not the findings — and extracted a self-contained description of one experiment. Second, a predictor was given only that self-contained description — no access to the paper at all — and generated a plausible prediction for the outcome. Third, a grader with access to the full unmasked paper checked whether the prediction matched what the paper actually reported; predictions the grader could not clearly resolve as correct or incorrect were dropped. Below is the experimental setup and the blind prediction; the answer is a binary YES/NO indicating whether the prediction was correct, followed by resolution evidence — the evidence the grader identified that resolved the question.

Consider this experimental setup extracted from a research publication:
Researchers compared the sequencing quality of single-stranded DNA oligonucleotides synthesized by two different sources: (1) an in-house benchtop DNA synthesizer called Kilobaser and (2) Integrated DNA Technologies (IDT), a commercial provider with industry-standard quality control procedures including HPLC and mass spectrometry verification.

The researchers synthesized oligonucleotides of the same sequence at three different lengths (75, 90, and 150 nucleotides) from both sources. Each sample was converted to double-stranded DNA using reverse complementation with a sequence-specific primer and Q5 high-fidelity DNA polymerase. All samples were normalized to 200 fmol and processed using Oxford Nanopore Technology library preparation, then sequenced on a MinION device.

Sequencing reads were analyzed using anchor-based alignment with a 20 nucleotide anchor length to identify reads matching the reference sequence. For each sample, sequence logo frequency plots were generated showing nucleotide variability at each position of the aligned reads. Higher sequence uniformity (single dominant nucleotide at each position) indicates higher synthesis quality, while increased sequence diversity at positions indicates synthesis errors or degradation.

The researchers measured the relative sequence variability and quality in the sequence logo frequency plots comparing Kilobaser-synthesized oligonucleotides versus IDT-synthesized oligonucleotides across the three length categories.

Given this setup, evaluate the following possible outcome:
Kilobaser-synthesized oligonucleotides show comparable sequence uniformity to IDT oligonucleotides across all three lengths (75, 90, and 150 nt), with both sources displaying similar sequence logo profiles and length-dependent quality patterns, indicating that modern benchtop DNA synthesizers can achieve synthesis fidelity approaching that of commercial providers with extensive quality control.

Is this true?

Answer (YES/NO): NO